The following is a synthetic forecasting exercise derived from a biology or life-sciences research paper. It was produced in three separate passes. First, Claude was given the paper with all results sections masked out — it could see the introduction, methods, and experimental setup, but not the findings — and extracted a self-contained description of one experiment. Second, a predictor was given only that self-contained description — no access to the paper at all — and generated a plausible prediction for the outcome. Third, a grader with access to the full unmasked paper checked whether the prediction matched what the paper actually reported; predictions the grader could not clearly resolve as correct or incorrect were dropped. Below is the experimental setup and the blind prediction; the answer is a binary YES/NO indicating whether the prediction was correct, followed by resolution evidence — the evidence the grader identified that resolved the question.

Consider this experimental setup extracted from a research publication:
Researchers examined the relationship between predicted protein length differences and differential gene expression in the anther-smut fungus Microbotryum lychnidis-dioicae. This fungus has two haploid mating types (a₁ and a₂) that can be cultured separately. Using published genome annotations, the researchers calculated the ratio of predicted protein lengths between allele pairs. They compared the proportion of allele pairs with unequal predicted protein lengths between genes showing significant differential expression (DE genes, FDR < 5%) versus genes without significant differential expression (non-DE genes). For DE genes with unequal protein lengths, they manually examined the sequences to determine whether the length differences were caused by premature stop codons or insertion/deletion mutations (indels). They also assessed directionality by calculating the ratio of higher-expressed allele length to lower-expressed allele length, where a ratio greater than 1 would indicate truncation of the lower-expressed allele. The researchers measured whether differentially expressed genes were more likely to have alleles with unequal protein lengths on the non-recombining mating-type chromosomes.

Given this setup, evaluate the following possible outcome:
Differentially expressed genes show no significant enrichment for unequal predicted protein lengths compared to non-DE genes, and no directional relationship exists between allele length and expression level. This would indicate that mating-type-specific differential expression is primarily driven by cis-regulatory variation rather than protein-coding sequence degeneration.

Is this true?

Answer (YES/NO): NO